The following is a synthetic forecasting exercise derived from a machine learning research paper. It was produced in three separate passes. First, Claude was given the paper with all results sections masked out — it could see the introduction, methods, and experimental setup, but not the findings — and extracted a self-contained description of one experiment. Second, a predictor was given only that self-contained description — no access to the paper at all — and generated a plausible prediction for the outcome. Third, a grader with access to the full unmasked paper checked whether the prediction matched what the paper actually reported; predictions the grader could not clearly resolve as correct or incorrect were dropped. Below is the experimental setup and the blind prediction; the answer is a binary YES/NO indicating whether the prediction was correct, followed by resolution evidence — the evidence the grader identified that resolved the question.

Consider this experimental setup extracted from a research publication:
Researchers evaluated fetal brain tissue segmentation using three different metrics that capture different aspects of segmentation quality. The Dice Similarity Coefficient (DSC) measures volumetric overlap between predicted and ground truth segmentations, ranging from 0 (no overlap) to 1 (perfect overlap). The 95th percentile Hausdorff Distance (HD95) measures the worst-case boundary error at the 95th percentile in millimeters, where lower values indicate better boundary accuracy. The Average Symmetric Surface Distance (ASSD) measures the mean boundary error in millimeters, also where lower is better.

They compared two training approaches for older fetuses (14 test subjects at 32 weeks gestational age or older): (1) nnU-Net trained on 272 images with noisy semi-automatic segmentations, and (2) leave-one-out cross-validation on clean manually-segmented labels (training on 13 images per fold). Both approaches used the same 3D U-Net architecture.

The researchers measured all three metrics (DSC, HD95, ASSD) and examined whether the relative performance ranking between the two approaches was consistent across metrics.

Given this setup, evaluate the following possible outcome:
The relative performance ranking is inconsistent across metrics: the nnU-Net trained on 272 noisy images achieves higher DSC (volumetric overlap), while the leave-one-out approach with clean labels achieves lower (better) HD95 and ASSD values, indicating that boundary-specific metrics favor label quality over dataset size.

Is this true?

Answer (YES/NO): NO